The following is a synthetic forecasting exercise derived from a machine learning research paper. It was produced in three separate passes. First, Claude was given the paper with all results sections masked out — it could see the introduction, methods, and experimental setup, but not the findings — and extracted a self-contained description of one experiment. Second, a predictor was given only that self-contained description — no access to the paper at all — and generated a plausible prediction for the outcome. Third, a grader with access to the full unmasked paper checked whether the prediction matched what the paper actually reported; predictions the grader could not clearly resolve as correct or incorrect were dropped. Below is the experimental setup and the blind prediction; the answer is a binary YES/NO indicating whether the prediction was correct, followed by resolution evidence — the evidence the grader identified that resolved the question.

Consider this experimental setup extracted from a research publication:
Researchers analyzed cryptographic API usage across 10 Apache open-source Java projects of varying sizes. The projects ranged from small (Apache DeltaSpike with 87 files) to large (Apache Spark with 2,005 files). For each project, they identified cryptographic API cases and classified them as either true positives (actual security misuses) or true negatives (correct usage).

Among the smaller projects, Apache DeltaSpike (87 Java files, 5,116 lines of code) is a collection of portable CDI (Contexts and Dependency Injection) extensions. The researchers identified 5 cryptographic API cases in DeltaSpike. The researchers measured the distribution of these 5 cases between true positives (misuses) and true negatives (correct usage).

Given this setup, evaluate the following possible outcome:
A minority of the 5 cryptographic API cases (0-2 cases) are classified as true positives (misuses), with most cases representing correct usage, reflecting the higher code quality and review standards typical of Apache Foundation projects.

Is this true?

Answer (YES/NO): YES